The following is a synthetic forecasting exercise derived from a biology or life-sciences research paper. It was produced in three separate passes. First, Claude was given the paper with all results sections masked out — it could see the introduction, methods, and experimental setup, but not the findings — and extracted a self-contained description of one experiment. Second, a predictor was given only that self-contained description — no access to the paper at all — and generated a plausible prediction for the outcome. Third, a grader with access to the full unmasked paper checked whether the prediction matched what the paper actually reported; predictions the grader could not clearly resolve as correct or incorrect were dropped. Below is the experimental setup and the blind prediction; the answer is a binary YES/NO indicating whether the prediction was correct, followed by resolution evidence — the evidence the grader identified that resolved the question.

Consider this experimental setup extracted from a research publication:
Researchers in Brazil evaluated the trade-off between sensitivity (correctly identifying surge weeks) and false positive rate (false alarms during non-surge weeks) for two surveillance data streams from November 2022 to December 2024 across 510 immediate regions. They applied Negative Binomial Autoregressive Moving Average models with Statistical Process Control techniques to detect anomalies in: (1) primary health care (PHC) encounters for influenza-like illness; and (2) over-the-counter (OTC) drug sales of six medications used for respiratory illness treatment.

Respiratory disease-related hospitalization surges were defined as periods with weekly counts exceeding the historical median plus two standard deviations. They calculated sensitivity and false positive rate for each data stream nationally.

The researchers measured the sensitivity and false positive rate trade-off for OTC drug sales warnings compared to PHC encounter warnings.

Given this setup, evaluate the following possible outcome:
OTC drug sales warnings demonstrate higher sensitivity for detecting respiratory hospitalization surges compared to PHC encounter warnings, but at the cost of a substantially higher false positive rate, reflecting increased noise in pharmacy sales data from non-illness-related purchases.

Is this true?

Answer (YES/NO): NO